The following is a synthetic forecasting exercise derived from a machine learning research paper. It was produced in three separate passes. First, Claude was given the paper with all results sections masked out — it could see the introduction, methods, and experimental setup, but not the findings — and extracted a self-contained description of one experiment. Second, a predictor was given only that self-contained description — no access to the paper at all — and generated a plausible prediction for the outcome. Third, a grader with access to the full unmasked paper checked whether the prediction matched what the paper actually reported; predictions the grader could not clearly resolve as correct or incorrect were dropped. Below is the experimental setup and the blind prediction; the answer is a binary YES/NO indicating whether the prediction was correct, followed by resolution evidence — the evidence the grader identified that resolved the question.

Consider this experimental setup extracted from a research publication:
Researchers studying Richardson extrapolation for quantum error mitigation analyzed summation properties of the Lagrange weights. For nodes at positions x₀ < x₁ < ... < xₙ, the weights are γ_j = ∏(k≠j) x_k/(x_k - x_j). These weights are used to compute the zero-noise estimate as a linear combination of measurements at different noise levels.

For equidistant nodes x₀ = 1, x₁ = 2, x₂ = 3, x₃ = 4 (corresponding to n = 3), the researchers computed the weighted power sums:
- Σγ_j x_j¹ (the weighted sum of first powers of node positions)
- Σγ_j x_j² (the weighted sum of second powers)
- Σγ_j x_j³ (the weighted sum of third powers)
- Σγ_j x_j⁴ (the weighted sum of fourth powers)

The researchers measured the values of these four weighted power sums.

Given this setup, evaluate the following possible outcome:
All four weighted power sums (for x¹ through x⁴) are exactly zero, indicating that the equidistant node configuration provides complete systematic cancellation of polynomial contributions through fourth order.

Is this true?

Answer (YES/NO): NO